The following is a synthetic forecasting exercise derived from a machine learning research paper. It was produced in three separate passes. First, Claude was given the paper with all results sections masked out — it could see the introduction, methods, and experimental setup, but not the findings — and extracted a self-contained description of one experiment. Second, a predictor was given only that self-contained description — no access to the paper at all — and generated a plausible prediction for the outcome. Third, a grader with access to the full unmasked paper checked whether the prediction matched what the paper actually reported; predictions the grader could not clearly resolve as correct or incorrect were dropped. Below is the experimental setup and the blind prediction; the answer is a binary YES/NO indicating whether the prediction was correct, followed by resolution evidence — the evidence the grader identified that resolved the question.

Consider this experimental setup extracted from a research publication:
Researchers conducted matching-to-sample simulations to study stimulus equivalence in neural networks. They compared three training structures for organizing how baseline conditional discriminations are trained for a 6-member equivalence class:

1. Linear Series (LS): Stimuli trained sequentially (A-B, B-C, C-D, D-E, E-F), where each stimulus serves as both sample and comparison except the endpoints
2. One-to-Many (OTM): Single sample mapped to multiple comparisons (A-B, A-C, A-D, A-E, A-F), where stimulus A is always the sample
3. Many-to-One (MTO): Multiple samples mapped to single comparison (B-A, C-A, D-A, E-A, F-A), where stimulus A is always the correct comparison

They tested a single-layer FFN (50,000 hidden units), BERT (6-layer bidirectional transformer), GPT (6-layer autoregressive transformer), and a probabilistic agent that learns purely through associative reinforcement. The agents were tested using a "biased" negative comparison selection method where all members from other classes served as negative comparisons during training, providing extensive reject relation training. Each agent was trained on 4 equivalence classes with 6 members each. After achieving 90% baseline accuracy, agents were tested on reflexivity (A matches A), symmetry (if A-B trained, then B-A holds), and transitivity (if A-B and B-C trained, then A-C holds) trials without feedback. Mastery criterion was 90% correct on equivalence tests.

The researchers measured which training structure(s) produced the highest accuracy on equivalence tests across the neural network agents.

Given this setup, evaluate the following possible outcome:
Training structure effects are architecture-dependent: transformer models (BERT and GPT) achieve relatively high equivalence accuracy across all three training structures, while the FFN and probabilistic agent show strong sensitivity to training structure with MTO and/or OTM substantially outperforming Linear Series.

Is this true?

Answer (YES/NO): NO